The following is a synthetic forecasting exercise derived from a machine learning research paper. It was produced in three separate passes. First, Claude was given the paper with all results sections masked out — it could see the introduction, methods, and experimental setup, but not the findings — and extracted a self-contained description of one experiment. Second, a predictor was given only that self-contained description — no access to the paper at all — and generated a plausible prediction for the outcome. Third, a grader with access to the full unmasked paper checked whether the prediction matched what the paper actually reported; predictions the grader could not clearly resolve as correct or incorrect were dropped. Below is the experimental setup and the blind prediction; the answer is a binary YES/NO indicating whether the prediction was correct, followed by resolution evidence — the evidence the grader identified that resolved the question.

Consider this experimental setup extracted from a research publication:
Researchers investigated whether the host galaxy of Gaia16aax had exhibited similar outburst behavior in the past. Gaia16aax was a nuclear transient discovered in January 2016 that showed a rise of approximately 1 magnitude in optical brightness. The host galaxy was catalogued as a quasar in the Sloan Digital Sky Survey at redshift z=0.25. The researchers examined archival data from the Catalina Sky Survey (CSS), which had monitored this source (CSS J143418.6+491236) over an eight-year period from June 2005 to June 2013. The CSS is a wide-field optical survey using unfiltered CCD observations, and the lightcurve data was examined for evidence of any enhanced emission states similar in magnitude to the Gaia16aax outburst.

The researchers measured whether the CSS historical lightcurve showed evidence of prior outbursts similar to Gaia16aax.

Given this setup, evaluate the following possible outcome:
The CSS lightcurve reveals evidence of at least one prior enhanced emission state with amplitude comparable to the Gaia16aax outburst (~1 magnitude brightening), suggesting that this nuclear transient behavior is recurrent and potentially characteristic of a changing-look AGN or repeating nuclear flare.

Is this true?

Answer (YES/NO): NO